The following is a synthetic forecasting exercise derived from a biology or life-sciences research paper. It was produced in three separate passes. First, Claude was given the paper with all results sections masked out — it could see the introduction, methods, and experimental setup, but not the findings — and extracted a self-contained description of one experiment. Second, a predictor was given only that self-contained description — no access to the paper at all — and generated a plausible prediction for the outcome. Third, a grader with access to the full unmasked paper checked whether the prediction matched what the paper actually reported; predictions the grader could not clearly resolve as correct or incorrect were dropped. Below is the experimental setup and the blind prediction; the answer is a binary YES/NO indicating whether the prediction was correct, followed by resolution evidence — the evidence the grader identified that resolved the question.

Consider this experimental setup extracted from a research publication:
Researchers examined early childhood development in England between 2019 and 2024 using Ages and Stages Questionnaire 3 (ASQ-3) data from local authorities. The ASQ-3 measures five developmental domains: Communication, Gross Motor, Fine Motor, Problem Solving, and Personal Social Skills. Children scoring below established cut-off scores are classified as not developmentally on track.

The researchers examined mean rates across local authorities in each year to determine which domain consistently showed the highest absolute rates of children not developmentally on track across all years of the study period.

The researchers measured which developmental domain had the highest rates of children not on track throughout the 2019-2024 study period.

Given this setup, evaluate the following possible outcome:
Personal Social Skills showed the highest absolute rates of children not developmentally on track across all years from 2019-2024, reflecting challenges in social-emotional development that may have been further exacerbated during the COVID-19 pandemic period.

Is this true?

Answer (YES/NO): NO